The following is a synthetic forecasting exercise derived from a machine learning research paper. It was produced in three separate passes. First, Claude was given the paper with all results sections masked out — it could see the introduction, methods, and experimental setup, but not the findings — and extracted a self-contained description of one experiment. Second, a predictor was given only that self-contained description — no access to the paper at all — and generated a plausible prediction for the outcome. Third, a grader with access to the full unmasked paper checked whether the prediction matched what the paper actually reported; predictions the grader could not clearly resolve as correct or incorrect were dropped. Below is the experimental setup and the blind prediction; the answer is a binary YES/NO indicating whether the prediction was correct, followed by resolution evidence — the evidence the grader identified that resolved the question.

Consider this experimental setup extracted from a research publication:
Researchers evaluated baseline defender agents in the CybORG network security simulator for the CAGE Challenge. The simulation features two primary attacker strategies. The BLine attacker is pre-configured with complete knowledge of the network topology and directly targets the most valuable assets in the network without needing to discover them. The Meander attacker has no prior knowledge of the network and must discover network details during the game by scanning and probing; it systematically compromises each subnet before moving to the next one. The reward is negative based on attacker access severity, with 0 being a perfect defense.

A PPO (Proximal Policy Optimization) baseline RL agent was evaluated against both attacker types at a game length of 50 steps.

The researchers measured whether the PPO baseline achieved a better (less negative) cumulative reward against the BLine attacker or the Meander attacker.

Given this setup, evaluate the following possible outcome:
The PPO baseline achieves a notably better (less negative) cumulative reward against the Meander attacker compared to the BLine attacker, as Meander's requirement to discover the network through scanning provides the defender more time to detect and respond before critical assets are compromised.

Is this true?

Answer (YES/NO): YES